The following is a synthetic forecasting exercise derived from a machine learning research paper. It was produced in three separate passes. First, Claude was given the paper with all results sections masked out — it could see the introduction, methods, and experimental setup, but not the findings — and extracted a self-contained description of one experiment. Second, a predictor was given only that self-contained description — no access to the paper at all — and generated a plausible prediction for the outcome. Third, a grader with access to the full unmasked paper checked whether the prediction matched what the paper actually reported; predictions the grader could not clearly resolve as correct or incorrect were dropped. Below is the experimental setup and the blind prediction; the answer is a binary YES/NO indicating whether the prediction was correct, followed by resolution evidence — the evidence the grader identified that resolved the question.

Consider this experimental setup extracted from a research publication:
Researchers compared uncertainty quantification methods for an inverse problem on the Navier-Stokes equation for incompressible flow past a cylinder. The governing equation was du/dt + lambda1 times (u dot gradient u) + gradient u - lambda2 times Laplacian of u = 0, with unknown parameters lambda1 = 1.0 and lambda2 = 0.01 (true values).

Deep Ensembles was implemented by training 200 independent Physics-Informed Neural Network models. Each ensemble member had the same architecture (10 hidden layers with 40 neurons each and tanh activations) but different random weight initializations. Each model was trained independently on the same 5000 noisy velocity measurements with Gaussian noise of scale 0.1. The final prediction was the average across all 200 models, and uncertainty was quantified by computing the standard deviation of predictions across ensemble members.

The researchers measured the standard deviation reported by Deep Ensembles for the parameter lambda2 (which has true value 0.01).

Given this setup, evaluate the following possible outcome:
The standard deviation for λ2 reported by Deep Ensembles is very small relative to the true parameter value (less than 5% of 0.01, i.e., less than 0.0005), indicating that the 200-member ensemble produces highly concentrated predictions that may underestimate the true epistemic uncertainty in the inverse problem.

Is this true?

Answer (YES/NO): NO